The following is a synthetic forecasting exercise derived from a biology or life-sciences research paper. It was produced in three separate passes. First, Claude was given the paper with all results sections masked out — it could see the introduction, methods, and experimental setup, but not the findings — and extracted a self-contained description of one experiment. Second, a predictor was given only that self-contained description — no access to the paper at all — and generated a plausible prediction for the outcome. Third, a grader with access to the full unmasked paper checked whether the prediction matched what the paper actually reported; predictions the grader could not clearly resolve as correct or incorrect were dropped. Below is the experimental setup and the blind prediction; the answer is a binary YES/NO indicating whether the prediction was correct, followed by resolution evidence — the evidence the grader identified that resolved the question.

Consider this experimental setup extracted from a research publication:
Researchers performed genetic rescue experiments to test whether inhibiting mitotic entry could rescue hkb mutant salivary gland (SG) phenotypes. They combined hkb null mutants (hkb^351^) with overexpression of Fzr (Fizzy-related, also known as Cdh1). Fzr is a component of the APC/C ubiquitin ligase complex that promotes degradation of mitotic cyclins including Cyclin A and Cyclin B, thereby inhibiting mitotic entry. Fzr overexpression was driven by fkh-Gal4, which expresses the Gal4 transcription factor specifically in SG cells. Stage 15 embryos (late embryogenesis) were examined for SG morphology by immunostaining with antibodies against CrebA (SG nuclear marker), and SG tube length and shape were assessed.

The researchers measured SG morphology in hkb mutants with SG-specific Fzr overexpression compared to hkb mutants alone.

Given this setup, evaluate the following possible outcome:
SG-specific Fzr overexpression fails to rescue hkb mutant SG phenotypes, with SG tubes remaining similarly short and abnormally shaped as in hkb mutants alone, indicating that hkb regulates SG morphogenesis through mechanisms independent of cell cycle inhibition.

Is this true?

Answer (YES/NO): NO